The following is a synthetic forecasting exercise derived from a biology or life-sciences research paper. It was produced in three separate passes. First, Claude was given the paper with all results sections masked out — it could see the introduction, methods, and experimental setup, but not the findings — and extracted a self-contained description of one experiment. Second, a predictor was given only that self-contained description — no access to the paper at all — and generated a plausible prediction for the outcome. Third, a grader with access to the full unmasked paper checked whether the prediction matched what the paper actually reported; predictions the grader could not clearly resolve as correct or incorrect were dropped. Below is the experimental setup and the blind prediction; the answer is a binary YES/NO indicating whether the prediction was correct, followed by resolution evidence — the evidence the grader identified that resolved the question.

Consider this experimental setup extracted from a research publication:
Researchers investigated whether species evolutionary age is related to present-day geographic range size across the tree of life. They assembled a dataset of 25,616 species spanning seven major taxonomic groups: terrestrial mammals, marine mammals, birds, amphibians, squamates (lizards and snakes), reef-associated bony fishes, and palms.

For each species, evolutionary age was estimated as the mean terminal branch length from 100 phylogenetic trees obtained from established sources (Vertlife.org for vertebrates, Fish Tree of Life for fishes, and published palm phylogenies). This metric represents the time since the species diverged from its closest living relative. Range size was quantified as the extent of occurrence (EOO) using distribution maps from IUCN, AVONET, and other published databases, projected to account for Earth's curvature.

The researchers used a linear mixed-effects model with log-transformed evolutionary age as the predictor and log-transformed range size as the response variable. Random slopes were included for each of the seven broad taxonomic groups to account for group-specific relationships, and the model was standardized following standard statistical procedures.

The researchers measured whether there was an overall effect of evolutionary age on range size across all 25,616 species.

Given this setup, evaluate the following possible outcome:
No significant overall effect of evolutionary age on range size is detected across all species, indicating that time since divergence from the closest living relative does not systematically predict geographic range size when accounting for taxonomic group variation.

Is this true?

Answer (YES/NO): NO